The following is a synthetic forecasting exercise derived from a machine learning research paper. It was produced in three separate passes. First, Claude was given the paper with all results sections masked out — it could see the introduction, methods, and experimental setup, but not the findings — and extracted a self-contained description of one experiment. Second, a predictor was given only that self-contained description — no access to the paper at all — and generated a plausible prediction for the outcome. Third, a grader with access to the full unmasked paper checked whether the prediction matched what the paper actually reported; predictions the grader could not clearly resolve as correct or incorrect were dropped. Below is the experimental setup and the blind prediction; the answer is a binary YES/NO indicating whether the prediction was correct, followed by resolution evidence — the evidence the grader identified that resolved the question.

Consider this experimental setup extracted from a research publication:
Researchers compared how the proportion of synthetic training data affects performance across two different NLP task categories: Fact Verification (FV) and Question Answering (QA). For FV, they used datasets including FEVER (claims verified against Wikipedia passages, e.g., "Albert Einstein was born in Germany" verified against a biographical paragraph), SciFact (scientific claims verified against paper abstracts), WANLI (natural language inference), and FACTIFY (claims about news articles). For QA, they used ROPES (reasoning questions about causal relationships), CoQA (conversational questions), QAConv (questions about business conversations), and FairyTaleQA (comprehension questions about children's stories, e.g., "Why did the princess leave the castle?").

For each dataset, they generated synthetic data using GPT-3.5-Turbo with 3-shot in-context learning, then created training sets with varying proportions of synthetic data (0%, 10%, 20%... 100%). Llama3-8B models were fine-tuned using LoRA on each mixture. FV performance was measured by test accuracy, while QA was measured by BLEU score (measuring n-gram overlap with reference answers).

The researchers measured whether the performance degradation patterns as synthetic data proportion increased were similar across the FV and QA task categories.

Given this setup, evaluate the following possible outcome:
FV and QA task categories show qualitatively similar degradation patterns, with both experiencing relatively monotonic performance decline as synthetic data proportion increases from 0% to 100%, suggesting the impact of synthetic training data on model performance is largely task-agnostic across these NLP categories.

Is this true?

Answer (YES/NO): NO